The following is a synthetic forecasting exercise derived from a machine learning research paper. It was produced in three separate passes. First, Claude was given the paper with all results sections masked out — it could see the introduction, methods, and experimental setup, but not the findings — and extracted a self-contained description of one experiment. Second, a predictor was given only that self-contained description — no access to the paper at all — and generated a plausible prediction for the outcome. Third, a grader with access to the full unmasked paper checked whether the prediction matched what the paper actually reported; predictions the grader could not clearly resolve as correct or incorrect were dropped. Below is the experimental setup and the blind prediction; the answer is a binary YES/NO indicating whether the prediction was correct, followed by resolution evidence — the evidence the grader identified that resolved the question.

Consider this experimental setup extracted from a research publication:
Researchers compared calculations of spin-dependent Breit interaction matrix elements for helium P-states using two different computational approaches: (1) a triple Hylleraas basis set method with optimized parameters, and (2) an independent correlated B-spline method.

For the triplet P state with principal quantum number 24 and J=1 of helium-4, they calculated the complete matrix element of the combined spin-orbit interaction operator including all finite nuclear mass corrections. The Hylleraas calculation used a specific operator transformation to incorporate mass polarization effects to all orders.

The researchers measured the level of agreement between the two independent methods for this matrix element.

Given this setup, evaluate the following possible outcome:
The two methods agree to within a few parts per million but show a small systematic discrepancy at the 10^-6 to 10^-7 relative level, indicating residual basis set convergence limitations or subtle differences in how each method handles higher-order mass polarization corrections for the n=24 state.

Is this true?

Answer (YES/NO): NO